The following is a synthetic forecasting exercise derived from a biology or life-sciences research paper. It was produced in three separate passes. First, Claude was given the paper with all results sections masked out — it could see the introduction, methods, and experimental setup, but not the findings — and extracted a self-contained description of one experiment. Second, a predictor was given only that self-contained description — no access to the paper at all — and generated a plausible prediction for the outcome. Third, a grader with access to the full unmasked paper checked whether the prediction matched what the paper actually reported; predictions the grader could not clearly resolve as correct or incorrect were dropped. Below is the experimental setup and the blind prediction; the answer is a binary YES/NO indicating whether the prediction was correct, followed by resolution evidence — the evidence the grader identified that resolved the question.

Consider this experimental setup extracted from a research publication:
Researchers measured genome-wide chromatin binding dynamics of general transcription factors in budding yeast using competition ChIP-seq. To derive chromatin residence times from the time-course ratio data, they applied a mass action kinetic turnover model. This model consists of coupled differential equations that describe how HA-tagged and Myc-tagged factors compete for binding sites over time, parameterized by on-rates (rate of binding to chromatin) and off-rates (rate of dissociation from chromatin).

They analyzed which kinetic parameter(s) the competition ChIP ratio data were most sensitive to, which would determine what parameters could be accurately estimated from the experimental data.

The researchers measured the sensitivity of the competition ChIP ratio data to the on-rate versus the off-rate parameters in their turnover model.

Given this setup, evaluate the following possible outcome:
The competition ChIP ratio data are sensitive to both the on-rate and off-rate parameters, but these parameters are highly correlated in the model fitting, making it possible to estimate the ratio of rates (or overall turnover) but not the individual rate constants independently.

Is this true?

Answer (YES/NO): NO